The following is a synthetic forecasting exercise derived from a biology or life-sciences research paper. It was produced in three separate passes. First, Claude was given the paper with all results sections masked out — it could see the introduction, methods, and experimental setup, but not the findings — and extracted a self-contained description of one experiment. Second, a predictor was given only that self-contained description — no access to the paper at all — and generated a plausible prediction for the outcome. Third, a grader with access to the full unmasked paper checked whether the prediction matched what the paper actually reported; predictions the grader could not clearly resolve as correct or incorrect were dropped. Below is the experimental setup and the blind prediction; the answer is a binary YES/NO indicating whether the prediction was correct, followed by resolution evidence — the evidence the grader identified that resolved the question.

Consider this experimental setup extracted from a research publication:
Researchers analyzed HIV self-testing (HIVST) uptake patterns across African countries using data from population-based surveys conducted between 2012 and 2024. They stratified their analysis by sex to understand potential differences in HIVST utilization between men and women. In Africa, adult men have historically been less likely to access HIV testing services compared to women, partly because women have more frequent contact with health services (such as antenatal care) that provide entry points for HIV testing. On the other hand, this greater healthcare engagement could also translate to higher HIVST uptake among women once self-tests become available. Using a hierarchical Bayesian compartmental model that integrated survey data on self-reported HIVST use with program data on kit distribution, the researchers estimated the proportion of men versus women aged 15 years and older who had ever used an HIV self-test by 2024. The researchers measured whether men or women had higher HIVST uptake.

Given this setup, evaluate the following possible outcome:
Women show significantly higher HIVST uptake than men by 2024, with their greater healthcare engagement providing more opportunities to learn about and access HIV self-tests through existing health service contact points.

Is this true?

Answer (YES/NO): NO